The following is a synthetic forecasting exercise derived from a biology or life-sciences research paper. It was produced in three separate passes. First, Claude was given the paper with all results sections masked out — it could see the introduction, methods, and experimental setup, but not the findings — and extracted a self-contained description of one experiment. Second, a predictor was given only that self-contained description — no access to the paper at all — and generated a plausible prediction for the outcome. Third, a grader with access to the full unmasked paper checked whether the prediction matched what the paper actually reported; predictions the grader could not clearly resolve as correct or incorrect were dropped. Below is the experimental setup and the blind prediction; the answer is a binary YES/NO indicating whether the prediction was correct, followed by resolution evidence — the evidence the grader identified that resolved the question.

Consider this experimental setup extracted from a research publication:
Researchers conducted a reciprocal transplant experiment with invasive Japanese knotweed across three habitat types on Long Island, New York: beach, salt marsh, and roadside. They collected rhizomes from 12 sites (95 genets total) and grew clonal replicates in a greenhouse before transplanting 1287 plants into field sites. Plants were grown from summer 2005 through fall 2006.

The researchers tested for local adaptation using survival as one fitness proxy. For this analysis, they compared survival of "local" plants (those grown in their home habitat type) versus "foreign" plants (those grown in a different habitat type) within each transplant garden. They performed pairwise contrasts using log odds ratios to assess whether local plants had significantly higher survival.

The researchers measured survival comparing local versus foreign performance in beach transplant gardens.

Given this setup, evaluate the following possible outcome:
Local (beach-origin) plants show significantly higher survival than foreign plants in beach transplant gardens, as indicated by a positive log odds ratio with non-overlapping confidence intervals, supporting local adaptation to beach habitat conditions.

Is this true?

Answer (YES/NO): NO